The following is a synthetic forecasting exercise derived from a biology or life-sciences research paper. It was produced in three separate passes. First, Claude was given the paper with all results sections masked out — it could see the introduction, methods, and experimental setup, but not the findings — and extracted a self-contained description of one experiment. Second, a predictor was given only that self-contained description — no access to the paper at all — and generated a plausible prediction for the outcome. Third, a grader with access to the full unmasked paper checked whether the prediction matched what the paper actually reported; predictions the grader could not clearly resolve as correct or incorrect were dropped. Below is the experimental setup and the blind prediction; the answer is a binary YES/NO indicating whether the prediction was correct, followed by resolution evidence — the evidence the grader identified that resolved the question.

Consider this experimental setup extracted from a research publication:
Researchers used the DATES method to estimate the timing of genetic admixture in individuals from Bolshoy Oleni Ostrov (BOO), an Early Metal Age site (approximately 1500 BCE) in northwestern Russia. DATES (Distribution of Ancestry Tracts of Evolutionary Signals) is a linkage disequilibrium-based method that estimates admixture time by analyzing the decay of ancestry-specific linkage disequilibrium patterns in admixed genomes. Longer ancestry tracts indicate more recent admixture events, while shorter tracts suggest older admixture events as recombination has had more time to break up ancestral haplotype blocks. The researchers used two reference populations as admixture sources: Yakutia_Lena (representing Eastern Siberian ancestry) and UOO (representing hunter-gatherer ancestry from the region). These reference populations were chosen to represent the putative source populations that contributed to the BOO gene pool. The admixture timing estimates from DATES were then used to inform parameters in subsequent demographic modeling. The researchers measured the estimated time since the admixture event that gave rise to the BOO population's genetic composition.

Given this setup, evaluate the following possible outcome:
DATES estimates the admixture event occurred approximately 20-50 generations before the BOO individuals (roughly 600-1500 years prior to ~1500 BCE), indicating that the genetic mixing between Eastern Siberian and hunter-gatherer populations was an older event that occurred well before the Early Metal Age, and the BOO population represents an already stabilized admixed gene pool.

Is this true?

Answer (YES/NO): NO